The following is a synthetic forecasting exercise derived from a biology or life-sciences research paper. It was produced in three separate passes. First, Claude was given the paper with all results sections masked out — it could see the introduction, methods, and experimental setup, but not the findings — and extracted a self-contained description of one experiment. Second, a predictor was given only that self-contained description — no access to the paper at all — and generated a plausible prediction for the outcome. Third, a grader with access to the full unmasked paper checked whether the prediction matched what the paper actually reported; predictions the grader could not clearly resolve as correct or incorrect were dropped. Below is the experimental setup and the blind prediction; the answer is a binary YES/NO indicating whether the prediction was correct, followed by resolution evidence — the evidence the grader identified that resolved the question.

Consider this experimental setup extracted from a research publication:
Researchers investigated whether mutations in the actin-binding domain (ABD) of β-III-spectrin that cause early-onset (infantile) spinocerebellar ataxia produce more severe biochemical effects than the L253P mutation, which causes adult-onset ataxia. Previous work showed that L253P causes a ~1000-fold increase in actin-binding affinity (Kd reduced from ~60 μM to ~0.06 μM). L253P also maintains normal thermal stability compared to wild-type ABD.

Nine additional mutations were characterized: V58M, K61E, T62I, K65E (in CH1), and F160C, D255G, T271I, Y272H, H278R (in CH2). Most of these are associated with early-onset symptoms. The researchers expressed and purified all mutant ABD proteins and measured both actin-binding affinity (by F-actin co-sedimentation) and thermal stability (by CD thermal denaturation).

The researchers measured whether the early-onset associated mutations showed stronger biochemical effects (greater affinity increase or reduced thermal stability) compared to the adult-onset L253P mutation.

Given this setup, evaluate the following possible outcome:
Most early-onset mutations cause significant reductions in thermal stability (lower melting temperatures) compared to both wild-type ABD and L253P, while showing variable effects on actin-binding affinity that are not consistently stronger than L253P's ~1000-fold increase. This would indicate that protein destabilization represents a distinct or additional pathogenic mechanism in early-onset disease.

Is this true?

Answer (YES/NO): NO